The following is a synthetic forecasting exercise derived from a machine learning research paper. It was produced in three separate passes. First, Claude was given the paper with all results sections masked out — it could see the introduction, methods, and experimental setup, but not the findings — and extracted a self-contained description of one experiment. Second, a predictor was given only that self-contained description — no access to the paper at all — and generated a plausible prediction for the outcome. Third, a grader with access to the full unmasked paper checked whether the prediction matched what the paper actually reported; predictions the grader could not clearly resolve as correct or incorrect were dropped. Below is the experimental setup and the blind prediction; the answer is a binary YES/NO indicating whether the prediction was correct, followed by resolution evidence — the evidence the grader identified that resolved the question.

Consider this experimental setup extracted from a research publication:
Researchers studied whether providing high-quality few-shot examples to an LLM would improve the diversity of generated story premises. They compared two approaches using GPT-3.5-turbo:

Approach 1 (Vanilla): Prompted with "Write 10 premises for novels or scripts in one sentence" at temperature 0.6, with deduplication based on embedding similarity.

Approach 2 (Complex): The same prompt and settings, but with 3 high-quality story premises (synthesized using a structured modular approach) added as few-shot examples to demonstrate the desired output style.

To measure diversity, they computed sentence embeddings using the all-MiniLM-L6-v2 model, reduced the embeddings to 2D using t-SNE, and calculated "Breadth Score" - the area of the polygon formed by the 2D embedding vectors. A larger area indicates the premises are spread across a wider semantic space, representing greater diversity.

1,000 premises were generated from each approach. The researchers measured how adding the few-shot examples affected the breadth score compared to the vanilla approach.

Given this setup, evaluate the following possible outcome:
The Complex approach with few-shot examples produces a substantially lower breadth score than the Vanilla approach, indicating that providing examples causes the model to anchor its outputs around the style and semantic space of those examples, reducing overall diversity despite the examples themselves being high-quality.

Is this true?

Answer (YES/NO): YES